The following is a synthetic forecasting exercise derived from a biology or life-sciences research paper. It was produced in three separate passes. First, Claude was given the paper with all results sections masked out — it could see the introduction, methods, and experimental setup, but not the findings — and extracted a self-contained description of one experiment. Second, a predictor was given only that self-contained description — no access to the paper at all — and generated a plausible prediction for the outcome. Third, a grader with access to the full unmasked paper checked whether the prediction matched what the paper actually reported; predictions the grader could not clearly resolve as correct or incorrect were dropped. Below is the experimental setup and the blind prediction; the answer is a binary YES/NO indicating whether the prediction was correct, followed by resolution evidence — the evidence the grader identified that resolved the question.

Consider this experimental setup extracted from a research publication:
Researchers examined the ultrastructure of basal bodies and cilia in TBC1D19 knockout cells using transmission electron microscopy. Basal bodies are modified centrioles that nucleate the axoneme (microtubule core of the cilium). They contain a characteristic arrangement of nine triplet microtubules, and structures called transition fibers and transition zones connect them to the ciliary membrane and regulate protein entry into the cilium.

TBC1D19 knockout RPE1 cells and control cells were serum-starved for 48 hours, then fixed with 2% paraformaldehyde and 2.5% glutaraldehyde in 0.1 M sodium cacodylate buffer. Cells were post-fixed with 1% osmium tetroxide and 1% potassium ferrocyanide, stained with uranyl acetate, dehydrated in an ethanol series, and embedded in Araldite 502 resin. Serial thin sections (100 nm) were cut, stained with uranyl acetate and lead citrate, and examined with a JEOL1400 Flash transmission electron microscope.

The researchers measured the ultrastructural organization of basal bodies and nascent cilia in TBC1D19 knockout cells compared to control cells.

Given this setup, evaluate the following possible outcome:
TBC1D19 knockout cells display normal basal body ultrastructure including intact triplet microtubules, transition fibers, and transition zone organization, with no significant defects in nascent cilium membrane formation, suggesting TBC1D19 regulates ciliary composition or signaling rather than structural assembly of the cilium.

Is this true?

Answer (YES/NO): NO